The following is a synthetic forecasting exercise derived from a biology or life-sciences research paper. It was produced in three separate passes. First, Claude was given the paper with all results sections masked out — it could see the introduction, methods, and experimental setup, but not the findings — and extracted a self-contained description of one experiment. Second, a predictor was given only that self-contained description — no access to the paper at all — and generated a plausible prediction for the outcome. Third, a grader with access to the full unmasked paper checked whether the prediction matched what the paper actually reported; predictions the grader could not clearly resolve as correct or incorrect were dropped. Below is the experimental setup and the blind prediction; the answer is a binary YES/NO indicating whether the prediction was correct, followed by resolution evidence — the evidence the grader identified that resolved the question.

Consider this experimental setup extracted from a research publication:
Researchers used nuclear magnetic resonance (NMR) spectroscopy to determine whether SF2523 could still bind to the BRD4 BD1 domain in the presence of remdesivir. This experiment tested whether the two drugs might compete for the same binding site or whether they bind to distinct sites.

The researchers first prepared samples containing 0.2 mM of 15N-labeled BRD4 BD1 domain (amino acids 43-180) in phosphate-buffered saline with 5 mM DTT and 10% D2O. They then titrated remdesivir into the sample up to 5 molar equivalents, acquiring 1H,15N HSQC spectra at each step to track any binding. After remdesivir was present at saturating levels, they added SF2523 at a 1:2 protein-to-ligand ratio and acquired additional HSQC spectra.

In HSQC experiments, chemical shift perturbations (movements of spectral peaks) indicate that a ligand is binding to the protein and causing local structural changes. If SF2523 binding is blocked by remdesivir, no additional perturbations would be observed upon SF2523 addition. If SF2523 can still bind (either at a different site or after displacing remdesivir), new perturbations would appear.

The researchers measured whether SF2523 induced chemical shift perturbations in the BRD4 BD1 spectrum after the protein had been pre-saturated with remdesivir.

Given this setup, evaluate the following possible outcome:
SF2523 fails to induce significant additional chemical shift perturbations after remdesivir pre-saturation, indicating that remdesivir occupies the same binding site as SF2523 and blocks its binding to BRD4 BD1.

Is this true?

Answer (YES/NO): NO